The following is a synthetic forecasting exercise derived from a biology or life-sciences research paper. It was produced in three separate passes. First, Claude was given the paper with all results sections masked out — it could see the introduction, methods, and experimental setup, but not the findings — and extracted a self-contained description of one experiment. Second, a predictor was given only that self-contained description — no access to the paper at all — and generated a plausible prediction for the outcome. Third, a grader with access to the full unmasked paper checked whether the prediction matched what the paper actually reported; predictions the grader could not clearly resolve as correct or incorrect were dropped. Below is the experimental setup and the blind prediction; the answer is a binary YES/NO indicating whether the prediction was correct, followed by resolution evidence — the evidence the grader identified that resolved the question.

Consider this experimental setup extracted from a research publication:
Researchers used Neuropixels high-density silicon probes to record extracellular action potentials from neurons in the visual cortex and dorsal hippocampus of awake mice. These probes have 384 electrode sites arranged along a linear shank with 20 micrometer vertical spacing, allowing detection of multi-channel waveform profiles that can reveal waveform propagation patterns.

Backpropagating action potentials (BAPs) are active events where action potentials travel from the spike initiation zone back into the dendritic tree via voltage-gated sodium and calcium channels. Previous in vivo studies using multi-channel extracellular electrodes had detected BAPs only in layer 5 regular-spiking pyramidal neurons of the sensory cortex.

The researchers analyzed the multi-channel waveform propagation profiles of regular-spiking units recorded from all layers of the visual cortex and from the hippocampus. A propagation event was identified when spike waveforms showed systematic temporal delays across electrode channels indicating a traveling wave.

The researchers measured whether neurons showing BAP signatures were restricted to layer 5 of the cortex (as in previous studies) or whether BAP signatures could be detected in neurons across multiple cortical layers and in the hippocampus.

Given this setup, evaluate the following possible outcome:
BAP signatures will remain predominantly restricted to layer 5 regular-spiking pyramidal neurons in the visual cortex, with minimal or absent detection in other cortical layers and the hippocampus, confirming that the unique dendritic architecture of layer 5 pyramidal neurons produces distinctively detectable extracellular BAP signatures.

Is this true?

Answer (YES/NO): NO